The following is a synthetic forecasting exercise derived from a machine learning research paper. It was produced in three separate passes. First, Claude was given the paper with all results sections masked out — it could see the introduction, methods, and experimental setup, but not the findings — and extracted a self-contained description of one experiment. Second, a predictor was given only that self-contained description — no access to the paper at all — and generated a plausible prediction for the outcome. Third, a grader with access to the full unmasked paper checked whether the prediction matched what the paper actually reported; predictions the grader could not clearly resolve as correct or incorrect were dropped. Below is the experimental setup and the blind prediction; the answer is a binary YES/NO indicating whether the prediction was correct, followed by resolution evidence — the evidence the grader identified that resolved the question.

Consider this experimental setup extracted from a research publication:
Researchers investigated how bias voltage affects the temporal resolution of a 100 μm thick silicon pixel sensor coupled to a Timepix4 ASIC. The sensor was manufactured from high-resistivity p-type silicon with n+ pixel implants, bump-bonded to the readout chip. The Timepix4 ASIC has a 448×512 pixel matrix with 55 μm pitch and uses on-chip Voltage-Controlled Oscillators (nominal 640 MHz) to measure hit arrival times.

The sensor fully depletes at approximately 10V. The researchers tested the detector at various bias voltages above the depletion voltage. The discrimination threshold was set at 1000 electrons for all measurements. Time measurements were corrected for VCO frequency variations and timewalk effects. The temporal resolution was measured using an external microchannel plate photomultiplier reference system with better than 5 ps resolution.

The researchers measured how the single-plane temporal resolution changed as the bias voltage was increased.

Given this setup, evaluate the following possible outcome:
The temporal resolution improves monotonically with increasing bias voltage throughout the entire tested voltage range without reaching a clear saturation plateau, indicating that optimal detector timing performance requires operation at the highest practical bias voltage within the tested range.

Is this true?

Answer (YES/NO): YES